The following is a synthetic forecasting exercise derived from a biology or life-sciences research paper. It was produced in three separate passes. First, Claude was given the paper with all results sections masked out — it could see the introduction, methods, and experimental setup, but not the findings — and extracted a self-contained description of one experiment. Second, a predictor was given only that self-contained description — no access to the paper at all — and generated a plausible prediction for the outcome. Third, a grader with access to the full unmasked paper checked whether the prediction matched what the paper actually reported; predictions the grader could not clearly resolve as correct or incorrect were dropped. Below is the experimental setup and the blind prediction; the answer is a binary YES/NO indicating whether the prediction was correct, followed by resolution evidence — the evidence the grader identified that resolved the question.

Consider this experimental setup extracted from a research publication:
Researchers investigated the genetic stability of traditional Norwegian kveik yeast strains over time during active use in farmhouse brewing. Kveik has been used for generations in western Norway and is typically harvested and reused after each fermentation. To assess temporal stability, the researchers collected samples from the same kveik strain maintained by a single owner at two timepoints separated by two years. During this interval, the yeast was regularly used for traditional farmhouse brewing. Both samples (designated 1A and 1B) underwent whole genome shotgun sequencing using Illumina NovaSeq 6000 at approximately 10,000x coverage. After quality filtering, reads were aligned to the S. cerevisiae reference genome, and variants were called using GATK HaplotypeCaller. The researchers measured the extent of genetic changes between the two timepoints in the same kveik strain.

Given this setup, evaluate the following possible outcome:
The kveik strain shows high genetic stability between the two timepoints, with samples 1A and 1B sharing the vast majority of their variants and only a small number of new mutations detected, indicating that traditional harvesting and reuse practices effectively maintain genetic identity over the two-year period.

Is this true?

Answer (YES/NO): YES